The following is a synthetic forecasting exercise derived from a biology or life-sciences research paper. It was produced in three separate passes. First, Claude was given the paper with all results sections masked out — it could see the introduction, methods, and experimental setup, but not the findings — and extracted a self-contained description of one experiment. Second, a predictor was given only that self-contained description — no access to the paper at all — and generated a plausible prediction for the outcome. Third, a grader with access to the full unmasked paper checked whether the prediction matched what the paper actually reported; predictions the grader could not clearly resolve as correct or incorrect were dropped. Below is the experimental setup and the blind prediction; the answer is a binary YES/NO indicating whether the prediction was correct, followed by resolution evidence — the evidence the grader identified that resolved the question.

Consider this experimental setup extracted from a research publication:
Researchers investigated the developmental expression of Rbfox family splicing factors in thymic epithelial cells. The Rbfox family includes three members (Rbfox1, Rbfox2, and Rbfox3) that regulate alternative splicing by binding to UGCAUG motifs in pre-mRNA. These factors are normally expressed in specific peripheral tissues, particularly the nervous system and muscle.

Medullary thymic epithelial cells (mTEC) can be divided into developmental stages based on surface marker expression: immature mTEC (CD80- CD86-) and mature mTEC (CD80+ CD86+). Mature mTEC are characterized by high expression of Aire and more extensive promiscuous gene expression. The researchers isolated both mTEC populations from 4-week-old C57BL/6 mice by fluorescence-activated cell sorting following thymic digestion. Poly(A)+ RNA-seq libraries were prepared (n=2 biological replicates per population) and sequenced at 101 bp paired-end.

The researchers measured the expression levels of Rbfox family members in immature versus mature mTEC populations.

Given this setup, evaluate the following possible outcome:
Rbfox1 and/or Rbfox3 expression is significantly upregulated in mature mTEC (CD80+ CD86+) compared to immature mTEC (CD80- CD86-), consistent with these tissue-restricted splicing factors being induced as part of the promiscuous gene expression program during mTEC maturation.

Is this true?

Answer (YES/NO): NO